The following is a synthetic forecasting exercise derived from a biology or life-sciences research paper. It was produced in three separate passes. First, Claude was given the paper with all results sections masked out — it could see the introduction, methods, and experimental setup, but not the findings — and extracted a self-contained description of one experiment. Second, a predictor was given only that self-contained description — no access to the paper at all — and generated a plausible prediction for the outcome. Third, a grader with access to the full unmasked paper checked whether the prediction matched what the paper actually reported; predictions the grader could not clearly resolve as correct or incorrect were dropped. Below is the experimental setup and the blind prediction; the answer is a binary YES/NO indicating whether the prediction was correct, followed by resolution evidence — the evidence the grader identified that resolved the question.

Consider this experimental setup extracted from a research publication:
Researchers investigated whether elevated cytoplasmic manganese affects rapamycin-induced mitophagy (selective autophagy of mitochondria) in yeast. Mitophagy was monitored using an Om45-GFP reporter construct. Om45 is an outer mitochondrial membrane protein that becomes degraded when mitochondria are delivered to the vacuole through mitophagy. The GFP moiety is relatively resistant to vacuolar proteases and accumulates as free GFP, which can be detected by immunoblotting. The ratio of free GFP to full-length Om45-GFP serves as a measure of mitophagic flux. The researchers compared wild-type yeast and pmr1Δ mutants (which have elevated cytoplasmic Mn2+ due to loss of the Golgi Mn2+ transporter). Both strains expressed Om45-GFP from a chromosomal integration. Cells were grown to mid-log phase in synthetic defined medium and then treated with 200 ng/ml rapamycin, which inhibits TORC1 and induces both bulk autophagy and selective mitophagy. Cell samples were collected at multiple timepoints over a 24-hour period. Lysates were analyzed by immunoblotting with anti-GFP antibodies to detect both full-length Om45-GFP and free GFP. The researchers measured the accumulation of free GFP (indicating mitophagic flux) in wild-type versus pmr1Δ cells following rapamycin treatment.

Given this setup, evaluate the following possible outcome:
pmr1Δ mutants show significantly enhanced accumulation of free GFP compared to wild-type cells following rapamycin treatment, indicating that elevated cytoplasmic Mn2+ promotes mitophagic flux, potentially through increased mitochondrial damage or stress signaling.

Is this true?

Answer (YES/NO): NO